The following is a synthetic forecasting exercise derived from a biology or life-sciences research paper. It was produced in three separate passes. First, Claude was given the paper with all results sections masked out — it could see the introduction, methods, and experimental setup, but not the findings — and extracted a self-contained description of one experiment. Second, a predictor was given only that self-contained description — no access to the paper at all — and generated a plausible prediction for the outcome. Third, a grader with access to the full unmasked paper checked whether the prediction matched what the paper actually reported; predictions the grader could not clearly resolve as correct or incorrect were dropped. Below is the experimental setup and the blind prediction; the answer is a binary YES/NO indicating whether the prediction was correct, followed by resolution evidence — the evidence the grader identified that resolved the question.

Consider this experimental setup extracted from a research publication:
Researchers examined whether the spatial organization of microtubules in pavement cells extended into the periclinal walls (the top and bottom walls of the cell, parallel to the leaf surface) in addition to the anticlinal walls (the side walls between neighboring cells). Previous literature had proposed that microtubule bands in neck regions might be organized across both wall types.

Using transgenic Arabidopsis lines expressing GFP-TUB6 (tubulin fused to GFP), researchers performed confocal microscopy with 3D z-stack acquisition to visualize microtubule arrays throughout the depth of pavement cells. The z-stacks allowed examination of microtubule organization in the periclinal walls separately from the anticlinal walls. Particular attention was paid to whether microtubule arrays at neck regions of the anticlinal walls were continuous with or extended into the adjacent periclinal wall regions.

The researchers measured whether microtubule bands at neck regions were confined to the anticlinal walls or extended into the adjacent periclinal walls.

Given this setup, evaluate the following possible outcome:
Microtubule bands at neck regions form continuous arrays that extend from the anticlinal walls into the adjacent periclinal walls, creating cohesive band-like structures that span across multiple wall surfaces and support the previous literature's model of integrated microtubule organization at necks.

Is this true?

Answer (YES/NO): YES